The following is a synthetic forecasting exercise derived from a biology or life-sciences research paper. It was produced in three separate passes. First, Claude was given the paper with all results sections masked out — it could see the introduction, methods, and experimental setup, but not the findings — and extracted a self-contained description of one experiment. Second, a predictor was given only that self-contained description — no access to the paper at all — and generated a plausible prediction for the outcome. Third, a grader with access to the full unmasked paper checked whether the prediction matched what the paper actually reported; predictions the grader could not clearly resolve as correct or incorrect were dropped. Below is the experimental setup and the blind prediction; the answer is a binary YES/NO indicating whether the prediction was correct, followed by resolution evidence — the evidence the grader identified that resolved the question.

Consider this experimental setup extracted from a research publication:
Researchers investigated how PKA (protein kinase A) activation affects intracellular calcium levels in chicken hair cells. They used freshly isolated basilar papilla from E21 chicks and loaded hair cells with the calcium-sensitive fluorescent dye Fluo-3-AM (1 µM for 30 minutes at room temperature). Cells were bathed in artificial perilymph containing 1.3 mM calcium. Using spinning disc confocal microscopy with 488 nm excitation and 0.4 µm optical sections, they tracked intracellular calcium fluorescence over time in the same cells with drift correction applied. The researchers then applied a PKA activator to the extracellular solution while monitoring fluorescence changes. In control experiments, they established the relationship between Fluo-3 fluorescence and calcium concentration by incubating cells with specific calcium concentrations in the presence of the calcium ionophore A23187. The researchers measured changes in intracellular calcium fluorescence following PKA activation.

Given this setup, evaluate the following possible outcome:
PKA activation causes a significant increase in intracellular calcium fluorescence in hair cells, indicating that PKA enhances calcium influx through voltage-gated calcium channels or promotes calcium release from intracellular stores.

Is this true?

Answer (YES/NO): YES